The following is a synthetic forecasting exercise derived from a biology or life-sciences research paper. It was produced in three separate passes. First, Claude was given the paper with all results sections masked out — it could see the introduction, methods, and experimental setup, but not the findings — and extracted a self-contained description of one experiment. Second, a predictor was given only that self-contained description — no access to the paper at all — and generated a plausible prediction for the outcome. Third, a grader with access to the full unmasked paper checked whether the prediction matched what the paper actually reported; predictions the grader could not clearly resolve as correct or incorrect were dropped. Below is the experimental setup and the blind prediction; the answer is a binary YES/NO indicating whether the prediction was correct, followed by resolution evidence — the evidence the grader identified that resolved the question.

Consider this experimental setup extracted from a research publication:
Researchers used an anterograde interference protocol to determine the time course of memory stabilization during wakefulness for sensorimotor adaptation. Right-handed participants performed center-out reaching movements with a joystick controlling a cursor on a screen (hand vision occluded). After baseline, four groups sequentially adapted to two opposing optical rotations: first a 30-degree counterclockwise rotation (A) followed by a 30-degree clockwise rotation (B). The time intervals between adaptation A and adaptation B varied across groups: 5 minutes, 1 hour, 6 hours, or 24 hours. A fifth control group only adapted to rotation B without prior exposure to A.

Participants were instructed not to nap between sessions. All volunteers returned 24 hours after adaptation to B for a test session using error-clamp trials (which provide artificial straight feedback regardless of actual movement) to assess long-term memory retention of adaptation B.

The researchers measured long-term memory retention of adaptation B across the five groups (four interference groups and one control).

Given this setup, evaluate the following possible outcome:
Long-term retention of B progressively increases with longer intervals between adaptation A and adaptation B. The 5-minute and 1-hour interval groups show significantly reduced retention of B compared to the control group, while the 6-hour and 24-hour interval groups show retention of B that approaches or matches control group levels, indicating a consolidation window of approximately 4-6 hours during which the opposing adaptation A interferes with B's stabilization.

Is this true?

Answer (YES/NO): YES